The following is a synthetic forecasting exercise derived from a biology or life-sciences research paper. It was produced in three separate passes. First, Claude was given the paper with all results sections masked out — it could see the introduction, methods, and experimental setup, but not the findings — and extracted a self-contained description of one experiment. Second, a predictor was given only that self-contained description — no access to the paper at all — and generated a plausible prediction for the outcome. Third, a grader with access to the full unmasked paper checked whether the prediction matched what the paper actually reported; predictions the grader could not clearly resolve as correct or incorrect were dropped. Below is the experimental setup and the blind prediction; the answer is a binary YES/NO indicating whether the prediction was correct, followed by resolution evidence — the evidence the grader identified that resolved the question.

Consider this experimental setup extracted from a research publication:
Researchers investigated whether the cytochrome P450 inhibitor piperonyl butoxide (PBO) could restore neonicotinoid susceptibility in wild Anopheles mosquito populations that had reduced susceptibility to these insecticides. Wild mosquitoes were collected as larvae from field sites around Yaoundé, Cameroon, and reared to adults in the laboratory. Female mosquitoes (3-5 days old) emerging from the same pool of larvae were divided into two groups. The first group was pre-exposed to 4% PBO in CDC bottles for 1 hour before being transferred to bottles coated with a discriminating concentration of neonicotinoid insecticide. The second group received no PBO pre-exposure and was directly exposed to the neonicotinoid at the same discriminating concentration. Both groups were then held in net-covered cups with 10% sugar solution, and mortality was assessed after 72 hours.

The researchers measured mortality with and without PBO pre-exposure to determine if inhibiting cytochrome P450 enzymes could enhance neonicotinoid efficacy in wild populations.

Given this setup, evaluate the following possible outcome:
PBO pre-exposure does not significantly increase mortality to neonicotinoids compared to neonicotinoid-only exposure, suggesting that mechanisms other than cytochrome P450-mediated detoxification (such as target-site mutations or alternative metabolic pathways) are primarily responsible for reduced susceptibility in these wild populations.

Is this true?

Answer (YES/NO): NO